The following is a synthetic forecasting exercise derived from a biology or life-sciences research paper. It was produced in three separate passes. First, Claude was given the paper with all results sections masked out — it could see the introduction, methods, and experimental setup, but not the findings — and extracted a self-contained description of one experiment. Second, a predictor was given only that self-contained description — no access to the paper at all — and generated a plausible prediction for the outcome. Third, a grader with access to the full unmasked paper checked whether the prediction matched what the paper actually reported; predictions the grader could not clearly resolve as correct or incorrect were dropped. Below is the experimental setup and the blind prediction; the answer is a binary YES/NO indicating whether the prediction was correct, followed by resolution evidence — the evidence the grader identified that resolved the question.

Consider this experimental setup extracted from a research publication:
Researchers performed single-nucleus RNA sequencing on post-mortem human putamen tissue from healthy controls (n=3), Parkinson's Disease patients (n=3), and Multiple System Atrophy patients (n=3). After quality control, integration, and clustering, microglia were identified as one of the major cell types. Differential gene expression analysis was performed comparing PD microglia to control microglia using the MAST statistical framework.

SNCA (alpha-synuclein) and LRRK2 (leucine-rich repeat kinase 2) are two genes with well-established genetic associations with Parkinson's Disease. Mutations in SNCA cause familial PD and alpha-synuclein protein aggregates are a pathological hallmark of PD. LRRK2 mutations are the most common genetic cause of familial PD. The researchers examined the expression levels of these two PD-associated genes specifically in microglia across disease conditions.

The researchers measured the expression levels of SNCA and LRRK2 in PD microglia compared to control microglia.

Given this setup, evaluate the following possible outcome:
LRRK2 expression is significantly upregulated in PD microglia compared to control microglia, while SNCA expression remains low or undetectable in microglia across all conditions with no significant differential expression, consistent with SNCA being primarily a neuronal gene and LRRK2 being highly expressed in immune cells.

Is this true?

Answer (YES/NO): NO